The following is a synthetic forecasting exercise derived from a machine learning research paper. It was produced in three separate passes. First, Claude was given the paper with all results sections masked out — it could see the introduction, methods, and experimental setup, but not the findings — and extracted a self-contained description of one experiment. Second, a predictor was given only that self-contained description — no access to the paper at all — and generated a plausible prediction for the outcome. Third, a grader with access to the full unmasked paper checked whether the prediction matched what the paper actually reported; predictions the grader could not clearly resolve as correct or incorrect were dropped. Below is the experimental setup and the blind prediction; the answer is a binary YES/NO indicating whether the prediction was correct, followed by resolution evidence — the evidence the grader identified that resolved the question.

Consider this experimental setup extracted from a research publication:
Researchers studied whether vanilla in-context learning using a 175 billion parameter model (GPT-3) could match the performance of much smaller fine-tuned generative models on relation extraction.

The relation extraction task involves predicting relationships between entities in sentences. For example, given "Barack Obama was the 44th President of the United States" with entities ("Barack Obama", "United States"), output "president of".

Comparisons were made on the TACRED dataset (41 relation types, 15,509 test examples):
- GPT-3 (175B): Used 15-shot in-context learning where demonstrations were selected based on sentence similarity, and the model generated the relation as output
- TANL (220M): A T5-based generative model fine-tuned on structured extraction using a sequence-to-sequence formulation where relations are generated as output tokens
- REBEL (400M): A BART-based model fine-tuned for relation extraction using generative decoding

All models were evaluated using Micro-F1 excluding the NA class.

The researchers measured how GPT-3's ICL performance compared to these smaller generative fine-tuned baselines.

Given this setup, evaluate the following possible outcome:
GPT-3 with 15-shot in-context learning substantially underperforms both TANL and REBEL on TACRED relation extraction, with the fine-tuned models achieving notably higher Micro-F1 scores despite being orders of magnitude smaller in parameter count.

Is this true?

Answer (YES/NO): YES